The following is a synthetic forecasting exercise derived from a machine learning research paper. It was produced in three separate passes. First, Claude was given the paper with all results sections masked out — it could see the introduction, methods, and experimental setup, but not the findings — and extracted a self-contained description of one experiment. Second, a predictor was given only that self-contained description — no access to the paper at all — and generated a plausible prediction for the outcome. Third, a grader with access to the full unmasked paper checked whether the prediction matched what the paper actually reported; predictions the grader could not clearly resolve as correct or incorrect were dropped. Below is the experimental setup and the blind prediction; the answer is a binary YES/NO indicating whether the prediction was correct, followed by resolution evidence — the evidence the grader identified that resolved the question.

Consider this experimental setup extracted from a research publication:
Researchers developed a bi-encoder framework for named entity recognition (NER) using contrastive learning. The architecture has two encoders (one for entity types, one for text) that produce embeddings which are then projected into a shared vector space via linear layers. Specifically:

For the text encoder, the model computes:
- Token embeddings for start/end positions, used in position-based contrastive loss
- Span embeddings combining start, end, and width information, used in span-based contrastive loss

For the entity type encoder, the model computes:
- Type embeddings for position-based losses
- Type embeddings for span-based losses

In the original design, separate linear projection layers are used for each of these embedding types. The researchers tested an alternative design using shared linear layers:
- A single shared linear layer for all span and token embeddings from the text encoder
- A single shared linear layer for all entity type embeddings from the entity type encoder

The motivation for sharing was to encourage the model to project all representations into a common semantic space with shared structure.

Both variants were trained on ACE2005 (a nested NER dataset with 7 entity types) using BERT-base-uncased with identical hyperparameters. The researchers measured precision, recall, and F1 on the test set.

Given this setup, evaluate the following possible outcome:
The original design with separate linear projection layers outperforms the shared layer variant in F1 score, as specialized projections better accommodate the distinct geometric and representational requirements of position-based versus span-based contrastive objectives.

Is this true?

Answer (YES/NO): YES